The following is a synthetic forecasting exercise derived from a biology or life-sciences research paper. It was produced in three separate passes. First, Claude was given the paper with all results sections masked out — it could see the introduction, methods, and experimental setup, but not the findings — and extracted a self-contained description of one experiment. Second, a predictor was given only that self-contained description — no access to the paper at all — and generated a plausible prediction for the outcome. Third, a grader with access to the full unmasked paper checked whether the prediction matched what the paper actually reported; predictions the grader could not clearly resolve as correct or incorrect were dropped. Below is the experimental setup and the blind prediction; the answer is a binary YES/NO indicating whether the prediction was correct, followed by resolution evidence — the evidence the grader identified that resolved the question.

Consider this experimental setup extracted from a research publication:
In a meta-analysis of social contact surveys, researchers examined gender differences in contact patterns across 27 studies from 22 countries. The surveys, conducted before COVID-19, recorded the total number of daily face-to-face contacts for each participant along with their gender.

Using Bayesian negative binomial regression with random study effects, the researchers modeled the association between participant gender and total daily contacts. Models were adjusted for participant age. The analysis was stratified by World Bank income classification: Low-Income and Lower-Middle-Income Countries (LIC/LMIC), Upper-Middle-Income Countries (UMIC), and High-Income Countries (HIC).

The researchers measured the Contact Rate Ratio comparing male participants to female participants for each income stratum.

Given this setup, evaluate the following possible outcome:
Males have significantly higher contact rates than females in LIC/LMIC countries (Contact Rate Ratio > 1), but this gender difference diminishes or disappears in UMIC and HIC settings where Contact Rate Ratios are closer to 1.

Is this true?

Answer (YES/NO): YES